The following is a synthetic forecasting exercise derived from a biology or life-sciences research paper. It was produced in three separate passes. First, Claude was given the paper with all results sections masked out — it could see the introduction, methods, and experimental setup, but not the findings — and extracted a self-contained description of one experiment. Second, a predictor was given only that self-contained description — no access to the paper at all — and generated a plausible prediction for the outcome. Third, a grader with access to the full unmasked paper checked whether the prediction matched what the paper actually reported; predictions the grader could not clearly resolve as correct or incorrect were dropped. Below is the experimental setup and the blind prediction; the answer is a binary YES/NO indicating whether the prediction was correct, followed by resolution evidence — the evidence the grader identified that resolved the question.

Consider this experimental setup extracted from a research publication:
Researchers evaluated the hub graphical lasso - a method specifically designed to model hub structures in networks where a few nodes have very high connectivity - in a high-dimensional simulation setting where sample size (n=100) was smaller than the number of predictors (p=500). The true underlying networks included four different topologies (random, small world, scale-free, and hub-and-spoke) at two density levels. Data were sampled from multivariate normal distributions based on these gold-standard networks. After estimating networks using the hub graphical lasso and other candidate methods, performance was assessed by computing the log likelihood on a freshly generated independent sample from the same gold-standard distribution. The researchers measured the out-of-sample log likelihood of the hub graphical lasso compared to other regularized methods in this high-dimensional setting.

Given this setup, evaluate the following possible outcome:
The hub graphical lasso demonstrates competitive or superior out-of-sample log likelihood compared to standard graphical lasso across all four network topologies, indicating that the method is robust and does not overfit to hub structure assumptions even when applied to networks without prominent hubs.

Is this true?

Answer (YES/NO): NO